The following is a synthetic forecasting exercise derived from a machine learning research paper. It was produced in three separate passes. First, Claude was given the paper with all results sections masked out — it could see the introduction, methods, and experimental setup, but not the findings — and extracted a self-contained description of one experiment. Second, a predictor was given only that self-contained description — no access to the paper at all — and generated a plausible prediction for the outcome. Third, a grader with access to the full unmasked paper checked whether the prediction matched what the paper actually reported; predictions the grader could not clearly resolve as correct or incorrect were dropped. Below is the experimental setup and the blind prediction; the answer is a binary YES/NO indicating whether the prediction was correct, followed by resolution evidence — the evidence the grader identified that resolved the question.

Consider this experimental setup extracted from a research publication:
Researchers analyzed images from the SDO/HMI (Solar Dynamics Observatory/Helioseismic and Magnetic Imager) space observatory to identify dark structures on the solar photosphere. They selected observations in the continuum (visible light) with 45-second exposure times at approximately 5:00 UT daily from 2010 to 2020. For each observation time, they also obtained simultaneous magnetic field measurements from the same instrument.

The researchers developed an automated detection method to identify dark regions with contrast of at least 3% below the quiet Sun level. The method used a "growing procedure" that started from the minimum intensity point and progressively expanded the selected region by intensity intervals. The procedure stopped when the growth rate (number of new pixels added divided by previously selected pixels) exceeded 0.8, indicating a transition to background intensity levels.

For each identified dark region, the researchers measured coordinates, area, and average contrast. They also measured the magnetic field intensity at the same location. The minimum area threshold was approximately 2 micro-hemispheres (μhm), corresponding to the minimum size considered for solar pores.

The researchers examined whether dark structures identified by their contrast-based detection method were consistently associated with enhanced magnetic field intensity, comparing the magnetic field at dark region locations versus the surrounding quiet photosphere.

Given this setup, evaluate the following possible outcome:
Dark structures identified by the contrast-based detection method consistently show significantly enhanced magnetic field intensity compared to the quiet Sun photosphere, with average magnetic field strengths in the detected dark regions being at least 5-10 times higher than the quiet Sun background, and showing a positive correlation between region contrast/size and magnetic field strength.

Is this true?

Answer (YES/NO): NO